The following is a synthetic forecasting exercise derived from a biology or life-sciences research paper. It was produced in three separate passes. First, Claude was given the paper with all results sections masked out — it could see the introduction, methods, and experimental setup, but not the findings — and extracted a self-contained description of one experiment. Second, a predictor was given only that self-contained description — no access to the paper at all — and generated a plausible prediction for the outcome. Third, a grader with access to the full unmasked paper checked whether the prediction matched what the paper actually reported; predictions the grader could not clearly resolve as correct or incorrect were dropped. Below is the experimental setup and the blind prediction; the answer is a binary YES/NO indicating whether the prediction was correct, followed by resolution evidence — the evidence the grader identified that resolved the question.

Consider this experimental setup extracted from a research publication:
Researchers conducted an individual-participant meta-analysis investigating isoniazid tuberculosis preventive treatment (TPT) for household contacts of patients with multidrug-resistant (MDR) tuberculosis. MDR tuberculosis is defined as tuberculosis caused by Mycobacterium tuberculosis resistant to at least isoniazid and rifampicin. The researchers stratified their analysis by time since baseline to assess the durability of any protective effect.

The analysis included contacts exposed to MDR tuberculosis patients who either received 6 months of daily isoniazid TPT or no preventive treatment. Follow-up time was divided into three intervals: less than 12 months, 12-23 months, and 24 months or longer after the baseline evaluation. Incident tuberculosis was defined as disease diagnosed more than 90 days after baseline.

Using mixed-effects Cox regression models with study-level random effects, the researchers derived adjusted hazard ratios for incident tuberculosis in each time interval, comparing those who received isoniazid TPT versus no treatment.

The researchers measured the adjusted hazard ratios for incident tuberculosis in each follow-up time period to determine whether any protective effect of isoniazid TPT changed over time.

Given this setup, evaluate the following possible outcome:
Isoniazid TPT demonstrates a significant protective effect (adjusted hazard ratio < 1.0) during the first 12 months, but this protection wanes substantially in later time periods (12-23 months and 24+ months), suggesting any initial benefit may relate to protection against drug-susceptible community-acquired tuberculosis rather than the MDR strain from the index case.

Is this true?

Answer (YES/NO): NO